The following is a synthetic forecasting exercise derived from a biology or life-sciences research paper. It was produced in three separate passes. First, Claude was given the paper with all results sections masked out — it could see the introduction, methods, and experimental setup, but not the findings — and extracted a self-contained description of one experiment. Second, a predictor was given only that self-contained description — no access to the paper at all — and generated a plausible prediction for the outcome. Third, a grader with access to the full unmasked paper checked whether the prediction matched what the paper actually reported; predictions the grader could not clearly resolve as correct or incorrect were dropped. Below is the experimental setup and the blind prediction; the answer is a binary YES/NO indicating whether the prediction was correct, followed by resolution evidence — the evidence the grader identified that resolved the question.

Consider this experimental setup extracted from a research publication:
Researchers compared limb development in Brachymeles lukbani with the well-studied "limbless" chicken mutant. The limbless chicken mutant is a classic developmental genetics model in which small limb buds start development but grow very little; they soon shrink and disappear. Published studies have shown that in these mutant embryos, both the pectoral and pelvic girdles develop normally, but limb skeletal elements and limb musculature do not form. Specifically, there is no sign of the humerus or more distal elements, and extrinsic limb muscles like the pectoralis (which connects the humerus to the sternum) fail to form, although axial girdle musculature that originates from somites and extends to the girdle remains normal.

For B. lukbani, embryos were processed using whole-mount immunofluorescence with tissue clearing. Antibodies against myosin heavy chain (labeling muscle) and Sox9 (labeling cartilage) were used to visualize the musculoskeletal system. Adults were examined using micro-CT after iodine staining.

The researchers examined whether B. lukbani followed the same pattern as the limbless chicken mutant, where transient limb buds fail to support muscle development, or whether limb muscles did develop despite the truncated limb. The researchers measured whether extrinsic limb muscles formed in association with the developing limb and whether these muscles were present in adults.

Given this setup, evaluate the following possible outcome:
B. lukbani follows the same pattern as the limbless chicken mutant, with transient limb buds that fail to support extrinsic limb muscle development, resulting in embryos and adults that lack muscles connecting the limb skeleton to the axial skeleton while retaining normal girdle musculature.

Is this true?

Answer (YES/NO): NO